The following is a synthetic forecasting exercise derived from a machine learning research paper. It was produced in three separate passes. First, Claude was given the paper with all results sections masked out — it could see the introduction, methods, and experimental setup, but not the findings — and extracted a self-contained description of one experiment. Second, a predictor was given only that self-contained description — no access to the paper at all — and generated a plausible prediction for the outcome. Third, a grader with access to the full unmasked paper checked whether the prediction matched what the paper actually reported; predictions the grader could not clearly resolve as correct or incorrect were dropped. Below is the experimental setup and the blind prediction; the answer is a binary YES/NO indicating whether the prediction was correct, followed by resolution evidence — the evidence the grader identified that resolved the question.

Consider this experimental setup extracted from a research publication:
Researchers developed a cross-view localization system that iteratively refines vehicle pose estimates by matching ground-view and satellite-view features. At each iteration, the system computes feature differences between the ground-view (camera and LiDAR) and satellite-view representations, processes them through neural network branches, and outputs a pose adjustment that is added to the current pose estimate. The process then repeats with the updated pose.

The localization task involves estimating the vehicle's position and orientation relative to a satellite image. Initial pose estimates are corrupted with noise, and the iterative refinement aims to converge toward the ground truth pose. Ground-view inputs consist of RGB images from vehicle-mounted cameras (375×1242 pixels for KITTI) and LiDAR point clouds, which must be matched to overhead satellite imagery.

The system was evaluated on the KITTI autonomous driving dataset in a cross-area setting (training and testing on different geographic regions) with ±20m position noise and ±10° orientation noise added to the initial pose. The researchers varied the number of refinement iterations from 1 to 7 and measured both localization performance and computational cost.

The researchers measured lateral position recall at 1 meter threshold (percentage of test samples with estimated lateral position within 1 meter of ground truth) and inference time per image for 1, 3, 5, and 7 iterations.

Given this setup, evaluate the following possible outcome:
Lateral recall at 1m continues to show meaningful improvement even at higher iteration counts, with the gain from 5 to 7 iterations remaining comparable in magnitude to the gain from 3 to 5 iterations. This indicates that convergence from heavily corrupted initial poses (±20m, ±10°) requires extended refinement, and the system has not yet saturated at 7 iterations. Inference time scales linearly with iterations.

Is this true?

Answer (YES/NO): NO